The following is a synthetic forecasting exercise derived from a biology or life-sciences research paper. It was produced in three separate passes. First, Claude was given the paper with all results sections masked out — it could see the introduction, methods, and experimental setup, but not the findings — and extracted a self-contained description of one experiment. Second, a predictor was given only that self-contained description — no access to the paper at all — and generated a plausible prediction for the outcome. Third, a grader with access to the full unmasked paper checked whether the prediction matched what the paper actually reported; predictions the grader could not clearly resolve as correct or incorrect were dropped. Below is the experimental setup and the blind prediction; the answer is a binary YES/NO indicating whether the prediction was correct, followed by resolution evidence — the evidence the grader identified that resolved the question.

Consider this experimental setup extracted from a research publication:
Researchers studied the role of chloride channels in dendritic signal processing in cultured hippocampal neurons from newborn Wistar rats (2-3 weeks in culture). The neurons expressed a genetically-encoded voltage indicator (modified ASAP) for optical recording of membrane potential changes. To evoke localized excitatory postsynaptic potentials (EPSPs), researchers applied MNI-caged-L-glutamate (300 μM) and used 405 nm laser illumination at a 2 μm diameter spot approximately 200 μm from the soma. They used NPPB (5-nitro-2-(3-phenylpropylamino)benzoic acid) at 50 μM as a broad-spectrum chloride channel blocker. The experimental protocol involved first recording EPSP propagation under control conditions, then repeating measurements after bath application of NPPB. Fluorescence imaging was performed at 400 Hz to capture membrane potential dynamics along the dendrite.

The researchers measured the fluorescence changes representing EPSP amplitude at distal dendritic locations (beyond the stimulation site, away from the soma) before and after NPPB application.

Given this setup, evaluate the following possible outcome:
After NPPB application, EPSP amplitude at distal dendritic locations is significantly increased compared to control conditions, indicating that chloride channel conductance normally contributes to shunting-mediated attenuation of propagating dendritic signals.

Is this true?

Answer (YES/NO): NO